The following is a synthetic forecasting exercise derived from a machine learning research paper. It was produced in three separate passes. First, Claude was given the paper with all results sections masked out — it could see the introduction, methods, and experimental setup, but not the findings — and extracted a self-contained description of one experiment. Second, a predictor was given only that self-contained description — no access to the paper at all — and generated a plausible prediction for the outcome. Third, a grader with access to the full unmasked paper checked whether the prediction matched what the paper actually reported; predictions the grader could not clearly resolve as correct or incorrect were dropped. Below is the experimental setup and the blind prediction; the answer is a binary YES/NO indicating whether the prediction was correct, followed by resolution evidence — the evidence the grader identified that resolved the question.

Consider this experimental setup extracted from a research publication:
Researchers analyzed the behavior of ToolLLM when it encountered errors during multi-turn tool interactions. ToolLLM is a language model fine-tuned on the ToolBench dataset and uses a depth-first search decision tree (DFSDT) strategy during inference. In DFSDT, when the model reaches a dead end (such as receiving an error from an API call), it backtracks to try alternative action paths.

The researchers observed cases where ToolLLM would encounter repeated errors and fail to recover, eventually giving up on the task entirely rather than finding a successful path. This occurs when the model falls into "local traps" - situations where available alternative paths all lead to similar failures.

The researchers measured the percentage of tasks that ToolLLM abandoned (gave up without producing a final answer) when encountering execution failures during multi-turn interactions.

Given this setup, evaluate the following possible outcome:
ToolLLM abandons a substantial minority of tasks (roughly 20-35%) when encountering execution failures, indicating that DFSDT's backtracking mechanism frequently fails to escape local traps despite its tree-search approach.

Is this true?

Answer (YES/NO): YES